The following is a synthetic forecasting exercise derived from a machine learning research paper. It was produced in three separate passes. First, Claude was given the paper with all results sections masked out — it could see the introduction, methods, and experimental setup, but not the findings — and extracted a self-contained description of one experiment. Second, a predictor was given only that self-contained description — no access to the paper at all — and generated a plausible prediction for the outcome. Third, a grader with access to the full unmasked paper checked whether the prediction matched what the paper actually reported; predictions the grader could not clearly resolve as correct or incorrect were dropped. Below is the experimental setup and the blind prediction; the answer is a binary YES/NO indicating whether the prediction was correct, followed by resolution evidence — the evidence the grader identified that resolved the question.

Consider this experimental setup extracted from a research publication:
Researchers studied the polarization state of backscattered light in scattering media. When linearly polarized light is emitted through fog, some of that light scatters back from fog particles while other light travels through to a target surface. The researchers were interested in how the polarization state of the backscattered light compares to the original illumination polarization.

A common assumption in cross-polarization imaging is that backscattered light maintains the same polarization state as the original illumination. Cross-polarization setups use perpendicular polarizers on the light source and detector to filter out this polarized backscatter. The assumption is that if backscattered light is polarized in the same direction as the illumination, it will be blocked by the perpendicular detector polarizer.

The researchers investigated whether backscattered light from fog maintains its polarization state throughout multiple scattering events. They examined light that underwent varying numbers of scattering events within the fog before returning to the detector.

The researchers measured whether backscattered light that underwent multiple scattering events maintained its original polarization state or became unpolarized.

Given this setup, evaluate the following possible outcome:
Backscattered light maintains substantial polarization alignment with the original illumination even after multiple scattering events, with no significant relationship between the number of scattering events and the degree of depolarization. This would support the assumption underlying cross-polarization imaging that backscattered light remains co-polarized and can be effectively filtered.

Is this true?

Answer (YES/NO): NO